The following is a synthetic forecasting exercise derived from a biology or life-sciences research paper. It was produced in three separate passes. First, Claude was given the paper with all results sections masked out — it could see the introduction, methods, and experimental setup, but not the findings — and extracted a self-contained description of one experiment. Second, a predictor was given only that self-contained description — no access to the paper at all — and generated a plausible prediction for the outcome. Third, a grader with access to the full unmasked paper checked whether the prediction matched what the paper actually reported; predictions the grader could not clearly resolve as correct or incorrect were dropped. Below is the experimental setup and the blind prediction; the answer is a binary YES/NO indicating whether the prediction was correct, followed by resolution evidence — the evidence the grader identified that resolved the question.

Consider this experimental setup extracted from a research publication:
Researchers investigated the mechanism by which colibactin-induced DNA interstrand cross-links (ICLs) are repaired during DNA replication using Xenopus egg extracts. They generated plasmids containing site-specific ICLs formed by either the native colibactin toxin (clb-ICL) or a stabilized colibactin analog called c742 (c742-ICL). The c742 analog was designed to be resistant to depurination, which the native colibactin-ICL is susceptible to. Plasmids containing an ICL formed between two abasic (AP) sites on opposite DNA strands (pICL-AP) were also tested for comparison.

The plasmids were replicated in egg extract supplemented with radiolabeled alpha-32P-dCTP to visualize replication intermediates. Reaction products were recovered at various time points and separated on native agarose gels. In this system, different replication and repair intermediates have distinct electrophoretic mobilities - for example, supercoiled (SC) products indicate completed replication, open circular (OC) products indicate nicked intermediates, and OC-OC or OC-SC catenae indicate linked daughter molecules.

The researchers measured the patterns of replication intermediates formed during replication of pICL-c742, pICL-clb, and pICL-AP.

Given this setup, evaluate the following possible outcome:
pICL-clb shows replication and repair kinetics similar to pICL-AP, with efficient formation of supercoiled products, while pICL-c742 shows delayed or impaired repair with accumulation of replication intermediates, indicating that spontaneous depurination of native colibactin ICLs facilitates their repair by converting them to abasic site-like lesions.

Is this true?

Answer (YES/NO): NO